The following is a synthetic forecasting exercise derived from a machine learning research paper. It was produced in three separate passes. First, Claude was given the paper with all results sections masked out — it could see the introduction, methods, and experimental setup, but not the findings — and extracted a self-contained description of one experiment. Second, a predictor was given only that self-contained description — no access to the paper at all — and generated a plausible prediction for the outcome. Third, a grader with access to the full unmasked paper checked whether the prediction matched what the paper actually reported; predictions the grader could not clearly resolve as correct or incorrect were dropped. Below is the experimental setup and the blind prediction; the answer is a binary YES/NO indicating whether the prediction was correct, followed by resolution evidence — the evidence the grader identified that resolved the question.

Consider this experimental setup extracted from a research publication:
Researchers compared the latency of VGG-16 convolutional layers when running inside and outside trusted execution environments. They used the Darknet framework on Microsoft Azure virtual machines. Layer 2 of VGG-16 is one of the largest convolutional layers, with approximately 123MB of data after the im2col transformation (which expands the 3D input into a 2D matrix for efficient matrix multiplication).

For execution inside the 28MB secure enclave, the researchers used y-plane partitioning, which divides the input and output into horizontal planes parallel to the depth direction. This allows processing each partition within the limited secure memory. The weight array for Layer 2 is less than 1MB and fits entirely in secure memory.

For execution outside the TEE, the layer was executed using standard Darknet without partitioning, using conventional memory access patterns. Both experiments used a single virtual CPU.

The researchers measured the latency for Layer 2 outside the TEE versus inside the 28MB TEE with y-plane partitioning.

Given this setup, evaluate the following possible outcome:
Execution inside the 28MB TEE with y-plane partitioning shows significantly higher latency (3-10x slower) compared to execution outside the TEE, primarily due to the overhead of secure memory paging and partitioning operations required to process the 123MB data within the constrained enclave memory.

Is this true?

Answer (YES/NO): NO